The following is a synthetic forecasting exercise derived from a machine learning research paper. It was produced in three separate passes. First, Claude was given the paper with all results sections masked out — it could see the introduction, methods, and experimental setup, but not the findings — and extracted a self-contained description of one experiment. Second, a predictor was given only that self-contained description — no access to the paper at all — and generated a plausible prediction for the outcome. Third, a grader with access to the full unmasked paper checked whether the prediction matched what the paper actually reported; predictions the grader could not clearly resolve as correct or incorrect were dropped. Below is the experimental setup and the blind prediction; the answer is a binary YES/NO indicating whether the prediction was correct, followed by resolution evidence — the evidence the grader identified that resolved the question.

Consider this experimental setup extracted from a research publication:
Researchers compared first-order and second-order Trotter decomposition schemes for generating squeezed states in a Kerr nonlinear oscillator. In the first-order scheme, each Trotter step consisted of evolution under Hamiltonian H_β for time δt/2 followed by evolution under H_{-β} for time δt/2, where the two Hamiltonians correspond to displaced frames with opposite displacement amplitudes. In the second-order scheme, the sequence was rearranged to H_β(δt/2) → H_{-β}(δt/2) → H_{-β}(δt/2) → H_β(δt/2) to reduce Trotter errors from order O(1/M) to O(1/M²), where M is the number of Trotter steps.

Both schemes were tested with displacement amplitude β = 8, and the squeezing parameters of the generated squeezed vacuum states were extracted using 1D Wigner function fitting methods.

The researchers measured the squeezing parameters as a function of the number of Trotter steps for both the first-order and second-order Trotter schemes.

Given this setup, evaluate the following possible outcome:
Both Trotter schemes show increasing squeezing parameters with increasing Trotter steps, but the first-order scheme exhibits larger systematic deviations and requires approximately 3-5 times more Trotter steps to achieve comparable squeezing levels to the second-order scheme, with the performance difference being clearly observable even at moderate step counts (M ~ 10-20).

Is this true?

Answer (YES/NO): NO